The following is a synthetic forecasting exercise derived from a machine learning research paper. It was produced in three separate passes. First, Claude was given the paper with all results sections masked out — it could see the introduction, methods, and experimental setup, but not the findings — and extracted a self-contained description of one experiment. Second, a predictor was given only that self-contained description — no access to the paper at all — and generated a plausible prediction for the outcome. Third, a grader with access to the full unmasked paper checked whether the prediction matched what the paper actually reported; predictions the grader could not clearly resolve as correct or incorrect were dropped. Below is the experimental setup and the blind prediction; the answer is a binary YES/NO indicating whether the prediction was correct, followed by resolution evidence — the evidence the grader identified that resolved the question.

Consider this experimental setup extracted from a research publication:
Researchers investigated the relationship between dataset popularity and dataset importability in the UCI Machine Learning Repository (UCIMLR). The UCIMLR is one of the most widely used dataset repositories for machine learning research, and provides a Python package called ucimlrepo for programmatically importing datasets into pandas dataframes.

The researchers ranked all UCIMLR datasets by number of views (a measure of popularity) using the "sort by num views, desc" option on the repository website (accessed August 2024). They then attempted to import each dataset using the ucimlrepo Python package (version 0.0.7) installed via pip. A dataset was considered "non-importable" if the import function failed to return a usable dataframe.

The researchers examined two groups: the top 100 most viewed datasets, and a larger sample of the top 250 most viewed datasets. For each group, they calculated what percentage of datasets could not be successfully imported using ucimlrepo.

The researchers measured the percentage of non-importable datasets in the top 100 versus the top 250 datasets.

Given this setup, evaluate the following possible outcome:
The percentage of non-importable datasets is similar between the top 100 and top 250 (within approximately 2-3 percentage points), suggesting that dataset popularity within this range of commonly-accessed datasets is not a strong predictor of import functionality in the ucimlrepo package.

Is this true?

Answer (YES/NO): NO